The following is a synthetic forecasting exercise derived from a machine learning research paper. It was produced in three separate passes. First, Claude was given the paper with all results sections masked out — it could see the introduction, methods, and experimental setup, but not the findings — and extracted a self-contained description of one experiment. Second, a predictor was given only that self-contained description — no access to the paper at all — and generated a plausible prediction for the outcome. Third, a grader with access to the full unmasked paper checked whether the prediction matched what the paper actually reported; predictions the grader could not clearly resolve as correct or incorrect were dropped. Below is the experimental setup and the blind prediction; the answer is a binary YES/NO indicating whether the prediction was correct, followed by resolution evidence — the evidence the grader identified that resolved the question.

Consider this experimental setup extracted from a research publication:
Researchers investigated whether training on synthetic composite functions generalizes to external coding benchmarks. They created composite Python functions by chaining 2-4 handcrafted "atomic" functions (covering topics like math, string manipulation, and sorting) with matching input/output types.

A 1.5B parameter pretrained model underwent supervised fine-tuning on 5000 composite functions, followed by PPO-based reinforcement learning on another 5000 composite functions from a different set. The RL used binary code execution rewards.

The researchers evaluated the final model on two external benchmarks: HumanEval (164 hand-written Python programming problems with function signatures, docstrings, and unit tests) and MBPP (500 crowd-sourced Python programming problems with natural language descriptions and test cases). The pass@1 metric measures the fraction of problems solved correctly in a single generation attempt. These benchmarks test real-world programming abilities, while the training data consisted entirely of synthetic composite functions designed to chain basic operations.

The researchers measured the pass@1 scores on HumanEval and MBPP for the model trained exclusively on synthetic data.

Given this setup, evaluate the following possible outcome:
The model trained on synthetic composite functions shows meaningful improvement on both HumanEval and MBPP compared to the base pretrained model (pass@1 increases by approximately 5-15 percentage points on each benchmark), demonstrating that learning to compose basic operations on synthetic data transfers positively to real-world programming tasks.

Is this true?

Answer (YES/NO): NO